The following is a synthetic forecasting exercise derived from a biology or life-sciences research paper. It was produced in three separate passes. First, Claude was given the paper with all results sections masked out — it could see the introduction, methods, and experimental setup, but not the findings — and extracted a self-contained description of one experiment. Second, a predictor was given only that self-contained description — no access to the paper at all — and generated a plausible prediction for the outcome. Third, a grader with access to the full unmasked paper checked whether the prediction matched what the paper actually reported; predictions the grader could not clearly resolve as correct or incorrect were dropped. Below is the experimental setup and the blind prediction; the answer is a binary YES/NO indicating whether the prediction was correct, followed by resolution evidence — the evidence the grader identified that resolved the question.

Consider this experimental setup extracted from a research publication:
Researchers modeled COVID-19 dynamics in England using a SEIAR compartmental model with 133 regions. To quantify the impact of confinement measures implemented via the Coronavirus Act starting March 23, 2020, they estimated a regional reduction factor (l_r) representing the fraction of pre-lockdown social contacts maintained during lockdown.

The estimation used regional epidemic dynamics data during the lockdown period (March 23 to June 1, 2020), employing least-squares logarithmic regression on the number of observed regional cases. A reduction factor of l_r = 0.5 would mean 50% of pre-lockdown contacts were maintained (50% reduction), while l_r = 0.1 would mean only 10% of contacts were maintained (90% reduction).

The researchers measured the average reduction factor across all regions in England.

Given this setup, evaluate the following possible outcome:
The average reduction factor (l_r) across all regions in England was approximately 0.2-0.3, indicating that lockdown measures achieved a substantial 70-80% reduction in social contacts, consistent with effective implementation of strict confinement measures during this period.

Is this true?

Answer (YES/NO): NO